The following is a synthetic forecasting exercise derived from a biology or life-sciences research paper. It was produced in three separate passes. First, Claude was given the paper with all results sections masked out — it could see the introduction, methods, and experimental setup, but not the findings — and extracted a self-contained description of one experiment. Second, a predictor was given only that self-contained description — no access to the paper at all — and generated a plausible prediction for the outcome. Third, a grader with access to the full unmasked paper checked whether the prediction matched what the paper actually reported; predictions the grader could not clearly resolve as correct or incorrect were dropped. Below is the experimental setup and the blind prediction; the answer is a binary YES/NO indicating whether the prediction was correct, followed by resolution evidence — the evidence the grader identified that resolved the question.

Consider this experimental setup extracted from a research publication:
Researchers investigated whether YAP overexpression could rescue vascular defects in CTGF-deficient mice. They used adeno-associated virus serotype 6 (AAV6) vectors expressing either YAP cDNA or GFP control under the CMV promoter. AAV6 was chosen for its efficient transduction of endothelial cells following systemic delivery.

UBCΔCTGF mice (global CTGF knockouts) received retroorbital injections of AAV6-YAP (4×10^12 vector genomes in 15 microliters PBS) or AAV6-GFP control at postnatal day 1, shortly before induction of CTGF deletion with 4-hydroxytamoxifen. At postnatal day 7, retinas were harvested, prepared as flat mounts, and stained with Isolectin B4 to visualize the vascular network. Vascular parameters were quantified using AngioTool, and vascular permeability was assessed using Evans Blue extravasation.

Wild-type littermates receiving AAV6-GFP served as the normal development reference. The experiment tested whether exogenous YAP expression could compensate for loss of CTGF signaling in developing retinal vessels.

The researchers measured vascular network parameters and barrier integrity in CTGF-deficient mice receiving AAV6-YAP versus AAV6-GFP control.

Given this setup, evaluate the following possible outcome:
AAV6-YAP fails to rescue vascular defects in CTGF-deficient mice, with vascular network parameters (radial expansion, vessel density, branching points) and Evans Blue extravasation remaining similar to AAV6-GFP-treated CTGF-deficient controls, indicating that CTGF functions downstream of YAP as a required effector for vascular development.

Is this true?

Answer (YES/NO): NO